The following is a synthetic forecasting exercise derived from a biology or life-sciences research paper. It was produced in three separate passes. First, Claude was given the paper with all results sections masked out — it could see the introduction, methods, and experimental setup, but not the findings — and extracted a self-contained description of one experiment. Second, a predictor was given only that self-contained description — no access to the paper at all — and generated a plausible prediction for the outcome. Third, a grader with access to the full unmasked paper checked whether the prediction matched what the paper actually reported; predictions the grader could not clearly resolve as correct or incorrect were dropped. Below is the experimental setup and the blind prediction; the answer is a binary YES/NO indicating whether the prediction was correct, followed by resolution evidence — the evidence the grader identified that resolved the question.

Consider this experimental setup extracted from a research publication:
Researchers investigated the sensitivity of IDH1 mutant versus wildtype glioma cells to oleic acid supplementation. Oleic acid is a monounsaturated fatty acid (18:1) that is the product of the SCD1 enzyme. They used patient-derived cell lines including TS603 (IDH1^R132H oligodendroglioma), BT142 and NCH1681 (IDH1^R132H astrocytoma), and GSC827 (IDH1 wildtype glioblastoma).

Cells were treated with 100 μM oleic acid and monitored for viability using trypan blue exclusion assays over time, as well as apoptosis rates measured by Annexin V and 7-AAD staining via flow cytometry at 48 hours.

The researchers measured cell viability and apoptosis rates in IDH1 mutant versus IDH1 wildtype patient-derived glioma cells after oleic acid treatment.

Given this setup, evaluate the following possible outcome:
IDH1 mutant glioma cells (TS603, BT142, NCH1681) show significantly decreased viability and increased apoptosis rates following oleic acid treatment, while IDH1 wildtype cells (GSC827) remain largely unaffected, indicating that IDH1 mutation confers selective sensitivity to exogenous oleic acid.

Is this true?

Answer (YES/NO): YES